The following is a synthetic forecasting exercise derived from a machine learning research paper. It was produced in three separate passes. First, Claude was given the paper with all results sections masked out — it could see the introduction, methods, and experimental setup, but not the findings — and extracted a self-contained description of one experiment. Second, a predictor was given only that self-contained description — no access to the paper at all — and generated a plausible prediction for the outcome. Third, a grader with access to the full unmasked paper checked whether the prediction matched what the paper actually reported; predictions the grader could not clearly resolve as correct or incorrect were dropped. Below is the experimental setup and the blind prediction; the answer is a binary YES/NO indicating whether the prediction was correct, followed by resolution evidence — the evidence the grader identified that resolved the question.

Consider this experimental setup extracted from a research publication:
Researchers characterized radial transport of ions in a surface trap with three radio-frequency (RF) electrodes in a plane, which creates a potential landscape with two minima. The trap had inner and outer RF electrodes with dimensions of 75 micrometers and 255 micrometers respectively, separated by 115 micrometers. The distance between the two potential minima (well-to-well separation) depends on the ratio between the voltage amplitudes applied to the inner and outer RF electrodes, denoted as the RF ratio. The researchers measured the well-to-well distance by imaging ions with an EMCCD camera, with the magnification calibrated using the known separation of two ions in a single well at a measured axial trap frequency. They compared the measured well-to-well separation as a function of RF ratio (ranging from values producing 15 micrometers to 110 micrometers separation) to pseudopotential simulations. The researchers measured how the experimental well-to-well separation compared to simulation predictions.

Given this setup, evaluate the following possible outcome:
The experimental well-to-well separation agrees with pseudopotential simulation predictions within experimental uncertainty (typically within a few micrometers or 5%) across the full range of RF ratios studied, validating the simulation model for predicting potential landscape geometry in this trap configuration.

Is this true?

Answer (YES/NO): NO